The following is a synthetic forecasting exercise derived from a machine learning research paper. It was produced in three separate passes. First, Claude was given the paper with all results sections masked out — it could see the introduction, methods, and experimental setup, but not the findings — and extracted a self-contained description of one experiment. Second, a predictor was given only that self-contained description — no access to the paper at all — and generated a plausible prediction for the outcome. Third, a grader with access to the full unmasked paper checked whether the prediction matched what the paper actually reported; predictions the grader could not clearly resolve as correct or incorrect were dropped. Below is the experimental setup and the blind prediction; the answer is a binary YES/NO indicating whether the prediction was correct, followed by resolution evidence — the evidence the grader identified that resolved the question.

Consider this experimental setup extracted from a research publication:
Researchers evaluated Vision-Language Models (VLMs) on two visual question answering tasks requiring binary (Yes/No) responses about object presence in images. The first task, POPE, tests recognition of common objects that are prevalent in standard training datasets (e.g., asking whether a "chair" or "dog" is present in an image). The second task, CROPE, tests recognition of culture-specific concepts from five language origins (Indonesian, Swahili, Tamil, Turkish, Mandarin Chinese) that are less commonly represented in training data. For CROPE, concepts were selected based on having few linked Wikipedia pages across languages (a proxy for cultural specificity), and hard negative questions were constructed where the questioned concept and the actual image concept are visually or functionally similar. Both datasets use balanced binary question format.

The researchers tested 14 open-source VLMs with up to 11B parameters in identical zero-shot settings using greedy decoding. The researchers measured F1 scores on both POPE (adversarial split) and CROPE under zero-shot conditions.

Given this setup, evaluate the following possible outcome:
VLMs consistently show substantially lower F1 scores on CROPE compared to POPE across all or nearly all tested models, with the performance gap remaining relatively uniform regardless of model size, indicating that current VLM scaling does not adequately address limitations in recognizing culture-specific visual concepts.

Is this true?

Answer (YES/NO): NO